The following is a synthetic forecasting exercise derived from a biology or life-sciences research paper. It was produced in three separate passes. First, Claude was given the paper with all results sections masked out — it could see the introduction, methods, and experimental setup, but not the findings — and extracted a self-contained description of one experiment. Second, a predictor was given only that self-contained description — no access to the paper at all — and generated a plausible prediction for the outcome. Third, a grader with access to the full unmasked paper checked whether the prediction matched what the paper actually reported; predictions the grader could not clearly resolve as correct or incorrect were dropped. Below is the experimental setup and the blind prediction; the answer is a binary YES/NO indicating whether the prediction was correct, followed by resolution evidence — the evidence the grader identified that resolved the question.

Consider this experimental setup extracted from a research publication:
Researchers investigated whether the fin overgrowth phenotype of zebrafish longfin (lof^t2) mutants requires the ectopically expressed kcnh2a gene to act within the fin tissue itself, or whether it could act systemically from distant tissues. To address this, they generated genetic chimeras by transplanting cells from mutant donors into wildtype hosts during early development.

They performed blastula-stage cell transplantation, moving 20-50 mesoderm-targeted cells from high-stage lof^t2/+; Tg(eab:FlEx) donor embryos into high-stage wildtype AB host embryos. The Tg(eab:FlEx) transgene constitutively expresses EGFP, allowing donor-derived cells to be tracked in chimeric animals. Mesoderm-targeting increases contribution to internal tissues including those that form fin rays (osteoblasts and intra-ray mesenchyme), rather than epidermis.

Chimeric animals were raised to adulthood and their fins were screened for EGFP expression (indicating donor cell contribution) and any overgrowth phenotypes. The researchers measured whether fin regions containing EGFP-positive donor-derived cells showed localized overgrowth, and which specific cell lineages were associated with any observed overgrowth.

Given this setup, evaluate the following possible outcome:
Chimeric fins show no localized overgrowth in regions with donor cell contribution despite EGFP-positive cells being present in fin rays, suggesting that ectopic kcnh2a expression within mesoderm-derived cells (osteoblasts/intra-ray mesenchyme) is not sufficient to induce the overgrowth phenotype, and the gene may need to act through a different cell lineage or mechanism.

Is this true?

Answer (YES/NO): NO